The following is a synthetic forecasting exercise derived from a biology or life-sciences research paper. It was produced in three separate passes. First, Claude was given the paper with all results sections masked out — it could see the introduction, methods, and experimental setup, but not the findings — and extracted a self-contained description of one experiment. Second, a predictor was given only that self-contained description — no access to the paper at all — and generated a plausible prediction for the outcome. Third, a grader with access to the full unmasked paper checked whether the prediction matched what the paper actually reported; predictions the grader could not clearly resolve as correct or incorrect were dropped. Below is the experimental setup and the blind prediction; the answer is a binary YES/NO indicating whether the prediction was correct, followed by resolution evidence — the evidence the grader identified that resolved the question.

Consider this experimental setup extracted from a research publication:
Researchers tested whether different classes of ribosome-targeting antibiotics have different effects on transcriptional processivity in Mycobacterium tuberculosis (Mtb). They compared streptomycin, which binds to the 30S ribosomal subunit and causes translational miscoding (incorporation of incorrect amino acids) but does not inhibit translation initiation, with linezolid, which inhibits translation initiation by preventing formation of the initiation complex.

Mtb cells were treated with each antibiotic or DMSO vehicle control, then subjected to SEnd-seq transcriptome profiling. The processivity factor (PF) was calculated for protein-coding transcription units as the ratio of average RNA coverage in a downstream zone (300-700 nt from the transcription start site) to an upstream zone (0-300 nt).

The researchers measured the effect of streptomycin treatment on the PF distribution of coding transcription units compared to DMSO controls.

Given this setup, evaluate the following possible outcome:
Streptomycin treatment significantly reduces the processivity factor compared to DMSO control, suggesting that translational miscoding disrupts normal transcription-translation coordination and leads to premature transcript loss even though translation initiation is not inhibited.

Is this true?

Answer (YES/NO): NO